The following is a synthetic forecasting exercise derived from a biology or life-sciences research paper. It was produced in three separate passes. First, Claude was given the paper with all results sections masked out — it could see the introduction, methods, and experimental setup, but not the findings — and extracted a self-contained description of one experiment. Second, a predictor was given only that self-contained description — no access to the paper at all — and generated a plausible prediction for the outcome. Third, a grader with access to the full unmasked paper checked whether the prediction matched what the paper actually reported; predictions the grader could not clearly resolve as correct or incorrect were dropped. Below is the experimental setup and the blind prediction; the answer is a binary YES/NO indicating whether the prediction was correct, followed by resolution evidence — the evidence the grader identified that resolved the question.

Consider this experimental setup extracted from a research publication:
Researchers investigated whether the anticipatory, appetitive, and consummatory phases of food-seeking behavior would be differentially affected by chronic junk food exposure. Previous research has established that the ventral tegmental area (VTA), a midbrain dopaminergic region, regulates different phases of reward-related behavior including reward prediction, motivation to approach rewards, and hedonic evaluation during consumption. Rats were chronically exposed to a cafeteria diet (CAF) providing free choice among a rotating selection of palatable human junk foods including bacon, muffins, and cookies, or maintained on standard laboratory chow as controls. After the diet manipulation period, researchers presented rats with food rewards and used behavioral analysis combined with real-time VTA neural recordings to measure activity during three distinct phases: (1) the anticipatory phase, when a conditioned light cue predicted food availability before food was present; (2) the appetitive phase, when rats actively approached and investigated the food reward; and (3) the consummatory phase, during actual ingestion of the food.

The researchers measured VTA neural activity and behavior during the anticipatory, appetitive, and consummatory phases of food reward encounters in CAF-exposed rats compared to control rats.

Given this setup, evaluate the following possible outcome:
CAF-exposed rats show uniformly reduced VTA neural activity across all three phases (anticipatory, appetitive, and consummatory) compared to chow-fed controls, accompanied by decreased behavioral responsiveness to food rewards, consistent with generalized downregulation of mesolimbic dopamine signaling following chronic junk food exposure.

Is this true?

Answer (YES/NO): YES